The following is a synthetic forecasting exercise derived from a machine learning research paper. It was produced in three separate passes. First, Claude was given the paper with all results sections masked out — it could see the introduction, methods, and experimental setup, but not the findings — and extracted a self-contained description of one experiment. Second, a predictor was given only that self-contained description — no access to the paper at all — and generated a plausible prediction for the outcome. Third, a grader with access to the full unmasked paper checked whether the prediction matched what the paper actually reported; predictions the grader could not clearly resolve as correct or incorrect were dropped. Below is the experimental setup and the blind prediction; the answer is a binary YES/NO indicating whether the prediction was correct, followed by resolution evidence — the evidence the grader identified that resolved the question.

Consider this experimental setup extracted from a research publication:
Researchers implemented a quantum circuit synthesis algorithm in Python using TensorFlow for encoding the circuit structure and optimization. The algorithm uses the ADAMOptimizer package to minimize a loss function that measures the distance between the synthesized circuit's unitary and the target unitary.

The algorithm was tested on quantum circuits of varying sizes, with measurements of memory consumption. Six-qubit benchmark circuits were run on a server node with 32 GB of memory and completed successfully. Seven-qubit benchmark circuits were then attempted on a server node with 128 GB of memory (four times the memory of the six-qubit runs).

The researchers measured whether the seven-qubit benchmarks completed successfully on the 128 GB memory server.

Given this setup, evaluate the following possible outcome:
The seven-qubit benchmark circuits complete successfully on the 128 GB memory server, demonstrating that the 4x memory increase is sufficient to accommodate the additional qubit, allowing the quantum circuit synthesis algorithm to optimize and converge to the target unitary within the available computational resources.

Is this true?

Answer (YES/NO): NO